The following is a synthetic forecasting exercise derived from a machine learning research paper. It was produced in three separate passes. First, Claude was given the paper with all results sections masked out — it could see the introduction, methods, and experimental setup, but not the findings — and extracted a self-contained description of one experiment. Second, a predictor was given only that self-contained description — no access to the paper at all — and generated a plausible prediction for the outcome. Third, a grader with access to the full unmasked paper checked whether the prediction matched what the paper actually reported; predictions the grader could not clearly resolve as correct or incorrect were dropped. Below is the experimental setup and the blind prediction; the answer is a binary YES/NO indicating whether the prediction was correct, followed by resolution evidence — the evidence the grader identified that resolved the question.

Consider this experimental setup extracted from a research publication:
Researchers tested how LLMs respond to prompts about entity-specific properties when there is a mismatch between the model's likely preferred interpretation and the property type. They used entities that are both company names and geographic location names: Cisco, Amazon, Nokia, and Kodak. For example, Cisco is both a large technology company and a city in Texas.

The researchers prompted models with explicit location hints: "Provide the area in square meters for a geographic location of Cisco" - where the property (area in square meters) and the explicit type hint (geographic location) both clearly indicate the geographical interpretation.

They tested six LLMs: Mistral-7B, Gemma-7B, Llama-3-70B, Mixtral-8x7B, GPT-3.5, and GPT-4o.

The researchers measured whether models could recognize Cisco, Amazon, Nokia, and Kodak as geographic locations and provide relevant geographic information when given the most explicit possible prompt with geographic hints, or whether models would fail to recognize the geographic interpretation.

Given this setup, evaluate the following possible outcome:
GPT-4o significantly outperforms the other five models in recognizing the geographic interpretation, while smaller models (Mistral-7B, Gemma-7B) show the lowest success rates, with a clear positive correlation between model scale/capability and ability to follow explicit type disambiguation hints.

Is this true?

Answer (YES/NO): NO